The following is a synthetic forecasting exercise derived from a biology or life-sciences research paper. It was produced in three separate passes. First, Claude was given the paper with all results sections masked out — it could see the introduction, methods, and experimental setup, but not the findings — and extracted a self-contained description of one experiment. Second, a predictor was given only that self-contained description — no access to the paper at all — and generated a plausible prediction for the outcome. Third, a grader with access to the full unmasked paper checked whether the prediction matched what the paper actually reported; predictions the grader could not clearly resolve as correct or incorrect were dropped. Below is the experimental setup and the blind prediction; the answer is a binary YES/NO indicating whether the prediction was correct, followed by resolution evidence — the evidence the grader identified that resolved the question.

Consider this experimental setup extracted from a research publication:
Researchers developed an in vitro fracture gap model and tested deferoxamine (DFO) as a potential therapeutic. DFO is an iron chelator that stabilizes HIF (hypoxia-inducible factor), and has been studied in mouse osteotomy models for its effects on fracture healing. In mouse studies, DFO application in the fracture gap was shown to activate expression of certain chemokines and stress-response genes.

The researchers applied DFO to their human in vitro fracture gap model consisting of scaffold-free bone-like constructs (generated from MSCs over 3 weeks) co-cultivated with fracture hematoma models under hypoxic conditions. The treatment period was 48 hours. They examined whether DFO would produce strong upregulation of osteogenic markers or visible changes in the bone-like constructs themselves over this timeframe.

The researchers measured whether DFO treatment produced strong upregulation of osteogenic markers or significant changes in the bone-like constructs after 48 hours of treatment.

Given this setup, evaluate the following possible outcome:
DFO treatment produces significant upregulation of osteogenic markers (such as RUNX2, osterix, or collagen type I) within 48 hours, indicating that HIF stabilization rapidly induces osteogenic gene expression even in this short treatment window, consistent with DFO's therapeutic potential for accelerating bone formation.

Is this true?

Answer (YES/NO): NO